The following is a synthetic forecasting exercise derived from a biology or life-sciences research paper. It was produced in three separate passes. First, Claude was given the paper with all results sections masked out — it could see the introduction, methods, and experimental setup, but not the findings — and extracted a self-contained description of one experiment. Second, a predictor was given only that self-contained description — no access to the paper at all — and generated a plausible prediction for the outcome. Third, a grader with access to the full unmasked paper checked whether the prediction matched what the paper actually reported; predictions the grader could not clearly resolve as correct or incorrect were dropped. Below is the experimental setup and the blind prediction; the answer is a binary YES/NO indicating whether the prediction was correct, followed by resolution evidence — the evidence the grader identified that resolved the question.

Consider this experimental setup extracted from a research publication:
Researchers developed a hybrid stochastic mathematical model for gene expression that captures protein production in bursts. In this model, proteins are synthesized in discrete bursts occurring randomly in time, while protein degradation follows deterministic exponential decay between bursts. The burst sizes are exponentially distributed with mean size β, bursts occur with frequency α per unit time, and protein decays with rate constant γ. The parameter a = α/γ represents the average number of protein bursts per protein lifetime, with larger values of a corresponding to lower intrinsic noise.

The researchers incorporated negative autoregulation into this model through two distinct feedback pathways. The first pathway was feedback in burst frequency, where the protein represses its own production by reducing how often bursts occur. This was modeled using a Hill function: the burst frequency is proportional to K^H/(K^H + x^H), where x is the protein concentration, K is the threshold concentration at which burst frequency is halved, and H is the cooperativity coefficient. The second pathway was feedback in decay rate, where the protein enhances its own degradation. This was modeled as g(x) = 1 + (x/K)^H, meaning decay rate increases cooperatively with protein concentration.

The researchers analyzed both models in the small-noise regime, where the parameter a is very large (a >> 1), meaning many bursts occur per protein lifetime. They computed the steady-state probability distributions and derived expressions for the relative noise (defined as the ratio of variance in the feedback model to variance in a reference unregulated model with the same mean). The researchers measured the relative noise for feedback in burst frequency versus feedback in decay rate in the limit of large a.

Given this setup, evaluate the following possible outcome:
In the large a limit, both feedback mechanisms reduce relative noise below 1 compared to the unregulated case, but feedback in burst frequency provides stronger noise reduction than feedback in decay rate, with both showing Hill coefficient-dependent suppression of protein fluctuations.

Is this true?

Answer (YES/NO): NO